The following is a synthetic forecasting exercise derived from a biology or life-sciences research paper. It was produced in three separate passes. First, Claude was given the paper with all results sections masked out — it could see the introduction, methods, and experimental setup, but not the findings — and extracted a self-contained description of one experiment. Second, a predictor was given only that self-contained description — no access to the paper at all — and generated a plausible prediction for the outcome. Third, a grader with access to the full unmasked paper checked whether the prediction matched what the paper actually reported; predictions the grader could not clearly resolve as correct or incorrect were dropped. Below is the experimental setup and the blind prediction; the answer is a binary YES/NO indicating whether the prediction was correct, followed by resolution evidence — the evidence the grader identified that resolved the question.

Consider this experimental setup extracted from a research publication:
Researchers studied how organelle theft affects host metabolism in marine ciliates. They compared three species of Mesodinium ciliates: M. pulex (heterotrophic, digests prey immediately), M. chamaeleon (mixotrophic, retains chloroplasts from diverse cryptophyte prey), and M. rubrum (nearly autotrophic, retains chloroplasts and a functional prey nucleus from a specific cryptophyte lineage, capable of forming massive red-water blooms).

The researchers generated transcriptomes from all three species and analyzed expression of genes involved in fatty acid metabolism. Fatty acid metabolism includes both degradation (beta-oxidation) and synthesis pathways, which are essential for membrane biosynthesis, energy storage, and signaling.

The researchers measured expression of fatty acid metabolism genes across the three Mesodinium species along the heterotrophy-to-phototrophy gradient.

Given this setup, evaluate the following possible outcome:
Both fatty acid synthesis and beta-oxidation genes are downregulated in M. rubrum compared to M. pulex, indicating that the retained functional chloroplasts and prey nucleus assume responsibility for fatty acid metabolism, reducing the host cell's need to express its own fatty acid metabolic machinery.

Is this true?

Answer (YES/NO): YES